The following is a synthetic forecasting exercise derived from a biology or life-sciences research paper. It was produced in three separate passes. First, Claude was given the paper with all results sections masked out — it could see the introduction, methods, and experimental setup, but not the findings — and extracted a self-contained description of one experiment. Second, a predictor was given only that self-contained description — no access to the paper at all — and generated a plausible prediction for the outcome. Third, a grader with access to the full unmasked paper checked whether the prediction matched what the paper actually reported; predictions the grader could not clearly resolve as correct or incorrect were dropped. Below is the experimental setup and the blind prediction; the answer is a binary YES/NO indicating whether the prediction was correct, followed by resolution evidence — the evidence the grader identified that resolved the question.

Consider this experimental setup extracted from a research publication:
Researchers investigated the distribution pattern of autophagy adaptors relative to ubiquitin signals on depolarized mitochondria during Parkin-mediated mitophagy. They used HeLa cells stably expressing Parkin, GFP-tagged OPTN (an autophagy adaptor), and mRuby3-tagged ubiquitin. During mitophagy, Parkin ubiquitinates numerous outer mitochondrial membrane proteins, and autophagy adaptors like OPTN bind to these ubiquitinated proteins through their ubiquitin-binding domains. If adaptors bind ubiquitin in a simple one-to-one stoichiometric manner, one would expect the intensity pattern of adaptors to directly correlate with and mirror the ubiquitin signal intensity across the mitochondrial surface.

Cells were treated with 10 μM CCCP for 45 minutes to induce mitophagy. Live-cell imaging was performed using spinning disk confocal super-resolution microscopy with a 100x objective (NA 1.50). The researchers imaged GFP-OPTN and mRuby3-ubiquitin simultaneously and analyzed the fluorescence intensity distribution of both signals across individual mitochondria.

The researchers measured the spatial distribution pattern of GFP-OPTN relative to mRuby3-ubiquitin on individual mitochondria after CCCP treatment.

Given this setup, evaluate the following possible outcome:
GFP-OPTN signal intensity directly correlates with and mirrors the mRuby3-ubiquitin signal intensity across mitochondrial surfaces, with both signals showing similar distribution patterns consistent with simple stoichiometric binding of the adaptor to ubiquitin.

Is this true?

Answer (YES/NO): NO